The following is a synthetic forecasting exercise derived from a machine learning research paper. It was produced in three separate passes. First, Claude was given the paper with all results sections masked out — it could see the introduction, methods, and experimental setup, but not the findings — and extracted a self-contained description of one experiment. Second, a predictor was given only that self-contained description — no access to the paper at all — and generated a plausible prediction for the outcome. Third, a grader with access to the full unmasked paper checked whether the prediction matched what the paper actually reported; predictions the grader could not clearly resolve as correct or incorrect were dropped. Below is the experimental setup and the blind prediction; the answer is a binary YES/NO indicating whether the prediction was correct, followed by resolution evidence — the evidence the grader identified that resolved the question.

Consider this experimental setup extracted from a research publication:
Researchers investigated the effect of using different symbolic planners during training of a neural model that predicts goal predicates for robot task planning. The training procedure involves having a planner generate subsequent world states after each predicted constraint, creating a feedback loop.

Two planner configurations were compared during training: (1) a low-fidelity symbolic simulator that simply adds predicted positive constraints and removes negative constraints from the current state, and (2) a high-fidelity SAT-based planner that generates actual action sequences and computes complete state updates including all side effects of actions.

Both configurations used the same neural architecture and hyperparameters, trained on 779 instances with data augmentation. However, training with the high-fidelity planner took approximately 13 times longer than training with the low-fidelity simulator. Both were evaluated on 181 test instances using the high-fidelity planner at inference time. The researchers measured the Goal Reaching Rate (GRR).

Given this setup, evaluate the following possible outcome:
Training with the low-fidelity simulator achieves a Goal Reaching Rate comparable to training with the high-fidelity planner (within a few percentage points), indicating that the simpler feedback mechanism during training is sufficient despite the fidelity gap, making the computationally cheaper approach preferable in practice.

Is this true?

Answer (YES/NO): NO